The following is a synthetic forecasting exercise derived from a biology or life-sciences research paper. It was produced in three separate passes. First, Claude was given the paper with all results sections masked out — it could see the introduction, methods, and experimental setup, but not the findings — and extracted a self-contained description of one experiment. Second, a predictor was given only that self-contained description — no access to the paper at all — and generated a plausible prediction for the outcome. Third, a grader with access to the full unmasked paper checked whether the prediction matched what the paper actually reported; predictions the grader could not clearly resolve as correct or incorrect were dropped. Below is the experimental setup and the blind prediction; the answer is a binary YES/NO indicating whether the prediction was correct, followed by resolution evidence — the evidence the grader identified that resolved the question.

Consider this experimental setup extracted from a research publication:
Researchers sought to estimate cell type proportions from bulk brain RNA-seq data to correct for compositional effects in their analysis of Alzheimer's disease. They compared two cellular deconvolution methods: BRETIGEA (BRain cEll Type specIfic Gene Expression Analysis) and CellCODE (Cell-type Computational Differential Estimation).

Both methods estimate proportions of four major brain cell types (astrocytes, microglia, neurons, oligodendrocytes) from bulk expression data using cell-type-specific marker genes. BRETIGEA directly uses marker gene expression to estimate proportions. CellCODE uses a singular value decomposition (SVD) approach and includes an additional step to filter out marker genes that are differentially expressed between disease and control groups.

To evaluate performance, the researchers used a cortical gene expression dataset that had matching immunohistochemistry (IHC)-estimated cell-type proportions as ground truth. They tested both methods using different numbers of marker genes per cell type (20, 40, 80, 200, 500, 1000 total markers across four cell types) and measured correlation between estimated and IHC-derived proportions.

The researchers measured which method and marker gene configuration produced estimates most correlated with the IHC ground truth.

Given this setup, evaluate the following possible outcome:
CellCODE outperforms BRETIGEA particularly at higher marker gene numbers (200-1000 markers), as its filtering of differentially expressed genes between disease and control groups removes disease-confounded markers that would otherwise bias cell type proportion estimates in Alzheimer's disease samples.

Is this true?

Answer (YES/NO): NO